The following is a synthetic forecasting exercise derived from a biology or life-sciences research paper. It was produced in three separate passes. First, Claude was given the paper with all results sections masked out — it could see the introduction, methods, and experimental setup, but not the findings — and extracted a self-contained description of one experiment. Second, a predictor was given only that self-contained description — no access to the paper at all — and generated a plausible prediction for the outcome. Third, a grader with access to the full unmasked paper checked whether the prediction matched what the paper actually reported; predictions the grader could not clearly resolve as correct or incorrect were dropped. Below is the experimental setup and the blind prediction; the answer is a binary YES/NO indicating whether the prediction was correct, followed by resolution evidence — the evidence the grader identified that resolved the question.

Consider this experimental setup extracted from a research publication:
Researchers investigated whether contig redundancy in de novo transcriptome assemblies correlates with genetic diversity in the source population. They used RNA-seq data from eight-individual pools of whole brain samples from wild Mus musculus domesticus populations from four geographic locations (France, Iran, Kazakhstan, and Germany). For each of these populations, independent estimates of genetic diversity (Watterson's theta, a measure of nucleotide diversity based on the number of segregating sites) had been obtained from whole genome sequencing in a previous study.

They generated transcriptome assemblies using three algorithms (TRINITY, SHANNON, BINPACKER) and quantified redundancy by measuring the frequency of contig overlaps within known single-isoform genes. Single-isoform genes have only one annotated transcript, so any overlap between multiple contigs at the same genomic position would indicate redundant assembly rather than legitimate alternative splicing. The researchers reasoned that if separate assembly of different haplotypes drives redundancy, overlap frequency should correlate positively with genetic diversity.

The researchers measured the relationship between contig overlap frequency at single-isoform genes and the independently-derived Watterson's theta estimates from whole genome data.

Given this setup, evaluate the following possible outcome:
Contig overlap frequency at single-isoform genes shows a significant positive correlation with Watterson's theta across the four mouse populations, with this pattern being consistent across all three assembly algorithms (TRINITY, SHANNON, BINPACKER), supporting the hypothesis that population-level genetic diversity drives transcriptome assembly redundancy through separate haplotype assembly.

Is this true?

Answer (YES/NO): NO